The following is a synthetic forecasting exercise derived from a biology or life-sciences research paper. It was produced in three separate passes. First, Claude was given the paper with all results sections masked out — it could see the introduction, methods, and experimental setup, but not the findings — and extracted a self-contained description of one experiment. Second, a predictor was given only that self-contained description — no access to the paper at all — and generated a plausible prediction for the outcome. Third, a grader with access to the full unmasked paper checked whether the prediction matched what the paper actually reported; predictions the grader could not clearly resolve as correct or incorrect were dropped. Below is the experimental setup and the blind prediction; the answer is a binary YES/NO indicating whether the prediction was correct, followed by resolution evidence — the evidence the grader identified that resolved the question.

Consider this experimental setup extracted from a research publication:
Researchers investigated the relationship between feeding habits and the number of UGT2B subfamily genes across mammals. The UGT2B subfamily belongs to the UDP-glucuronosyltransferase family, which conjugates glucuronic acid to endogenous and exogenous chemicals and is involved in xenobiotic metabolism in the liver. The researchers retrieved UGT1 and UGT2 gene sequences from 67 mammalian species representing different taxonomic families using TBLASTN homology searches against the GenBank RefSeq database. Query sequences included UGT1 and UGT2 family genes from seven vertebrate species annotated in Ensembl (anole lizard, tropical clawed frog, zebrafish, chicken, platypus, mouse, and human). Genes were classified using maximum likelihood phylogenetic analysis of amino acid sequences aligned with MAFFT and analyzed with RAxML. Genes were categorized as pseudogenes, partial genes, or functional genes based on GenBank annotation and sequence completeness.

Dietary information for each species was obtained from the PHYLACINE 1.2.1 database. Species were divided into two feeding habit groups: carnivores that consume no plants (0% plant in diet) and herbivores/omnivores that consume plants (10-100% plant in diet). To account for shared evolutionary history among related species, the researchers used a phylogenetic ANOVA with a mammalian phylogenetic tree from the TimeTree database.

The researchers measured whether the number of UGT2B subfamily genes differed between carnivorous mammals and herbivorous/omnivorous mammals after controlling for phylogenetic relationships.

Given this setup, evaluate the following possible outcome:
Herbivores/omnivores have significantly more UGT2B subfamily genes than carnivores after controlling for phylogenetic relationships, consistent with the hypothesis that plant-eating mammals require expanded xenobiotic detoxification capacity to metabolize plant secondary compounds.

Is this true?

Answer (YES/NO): YES